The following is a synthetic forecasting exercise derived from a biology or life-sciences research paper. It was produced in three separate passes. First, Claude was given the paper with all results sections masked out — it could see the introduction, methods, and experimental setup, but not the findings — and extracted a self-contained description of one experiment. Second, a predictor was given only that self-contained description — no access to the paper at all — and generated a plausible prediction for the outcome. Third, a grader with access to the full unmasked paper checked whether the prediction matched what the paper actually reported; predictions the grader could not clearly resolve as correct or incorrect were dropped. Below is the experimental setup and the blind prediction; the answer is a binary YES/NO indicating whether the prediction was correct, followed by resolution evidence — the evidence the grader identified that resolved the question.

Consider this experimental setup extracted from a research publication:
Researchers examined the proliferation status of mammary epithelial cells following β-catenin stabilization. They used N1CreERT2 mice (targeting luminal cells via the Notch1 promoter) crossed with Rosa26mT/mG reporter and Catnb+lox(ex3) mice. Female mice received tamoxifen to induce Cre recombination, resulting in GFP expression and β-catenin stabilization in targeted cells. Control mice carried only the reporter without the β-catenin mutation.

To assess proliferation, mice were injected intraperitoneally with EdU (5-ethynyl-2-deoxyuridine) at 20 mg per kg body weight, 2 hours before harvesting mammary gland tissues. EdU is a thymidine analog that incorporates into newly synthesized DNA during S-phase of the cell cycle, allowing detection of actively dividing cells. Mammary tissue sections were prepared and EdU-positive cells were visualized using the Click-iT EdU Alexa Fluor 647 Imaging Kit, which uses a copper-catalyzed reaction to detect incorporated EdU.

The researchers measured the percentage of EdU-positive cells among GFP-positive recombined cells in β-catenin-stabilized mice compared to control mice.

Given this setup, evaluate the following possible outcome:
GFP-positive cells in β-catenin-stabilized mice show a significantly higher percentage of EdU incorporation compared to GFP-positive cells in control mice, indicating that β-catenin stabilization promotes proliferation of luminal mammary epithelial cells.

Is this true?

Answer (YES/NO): YES